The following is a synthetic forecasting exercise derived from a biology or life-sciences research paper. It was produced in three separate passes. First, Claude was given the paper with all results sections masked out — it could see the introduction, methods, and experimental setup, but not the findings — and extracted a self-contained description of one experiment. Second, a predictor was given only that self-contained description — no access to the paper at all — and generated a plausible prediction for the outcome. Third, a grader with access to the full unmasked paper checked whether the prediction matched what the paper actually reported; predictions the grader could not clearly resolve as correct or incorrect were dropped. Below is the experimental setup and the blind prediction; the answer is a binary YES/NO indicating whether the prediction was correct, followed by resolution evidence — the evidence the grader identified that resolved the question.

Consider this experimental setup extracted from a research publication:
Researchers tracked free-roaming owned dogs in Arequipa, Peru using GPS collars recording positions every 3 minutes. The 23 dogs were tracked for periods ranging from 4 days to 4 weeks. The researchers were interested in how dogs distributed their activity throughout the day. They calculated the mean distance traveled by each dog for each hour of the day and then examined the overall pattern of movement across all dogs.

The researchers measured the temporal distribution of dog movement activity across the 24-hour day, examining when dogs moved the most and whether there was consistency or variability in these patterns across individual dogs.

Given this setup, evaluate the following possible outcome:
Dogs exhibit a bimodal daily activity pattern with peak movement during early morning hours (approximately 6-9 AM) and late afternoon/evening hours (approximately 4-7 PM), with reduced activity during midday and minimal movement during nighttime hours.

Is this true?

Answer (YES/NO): NO